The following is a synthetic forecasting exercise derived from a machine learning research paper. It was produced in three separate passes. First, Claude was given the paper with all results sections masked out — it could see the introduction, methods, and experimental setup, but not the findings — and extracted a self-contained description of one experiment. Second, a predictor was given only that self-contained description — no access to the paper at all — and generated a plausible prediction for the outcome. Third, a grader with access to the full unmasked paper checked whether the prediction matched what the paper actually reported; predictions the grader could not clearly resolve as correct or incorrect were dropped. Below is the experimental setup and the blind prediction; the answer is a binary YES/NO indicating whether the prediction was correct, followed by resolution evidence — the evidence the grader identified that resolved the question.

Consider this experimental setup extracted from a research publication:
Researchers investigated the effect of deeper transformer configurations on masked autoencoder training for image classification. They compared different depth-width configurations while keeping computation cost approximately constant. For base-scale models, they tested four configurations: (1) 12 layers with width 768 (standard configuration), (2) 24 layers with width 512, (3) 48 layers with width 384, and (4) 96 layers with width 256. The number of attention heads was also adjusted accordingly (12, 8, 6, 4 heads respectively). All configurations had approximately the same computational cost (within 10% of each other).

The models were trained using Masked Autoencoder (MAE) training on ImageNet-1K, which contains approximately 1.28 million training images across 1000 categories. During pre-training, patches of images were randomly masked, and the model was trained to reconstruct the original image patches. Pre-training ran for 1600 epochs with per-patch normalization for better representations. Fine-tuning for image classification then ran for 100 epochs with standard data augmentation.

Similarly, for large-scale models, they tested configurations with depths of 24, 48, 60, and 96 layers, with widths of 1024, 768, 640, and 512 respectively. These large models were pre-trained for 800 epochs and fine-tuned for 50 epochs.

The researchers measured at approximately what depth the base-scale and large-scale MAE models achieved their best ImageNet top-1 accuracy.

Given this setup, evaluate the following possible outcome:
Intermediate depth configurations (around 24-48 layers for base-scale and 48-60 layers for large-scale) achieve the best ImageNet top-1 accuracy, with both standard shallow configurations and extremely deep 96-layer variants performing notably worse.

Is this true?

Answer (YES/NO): YES